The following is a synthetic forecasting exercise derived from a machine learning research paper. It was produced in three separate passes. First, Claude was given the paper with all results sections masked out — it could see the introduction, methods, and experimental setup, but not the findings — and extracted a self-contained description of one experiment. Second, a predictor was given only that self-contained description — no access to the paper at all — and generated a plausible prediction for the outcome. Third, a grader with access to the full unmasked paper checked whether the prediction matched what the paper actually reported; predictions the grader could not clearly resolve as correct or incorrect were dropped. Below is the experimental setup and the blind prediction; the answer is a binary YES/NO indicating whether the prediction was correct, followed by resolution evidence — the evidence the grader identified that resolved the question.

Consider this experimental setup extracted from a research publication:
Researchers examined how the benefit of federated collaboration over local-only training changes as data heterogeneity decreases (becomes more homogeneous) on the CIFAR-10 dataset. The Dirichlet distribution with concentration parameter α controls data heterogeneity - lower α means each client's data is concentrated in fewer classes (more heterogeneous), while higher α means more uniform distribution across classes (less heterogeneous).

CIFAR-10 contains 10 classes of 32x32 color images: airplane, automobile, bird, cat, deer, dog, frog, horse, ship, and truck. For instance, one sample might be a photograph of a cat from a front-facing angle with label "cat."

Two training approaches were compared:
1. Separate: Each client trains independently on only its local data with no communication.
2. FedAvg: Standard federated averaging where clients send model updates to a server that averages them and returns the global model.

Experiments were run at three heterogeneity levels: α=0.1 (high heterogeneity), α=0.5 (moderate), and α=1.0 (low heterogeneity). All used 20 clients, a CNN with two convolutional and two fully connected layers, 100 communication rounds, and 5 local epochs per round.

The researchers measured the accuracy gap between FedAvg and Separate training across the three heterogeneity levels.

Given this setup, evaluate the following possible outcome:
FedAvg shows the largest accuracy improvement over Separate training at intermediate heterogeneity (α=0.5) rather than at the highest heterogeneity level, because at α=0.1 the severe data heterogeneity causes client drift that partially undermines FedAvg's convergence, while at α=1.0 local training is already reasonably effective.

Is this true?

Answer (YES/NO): NO